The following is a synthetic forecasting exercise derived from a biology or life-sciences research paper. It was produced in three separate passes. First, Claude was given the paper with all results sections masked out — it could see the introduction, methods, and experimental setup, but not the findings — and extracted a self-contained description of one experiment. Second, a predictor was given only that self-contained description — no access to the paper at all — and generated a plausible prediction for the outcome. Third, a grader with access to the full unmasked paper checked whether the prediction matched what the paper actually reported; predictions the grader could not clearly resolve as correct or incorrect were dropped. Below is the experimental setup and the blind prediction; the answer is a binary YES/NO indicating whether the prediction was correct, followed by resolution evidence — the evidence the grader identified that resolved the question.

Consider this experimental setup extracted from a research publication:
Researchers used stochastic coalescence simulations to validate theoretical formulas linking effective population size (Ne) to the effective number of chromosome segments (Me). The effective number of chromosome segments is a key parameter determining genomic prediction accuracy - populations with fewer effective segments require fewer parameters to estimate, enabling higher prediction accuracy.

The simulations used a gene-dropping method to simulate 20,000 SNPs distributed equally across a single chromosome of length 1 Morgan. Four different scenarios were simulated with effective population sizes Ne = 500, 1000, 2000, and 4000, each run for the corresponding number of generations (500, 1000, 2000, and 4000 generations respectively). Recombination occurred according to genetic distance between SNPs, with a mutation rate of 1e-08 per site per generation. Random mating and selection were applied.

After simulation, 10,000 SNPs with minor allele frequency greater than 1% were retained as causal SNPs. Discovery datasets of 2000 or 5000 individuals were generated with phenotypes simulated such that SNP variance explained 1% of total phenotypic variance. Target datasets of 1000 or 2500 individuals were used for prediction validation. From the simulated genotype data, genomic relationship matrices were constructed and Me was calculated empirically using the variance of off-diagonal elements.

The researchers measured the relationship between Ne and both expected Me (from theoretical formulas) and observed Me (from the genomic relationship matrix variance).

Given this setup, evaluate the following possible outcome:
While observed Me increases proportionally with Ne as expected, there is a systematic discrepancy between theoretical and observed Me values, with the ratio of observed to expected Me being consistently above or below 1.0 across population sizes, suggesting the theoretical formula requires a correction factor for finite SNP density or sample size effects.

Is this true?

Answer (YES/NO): NO